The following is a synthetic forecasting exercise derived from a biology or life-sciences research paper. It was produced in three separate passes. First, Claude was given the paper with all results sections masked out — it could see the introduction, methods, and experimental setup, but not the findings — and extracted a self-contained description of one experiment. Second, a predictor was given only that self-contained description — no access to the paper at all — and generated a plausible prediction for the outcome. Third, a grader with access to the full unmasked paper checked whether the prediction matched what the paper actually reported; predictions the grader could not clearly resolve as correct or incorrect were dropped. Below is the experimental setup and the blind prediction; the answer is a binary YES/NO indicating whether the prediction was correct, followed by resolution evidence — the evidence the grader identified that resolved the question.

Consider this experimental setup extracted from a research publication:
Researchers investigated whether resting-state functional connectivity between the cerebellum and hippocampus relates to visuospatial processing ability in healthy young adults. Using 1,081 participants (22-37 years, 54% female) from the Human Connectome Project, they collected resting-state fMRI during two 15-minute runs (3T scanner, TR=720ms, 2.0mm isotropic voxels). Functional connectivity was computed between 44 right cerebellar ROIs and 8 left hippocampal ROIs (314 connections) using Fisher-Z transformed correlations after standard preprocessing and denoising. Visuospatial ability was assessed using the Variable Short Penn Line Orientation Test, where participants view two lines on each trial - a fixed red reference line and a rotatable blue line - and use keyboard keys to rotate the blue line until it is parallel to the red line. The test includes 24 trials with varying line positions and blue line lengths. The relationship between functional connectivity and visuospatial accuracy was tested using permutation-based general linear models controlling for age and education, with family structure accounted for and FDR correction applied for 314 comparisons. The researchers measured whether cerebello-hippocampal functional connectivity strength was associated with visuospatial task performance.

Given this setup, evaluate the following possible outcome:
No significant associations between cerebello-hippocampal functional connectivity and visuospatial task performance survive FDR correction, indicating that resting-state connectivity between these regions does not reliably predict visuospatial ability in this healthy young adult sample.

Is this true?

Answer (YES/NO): YES